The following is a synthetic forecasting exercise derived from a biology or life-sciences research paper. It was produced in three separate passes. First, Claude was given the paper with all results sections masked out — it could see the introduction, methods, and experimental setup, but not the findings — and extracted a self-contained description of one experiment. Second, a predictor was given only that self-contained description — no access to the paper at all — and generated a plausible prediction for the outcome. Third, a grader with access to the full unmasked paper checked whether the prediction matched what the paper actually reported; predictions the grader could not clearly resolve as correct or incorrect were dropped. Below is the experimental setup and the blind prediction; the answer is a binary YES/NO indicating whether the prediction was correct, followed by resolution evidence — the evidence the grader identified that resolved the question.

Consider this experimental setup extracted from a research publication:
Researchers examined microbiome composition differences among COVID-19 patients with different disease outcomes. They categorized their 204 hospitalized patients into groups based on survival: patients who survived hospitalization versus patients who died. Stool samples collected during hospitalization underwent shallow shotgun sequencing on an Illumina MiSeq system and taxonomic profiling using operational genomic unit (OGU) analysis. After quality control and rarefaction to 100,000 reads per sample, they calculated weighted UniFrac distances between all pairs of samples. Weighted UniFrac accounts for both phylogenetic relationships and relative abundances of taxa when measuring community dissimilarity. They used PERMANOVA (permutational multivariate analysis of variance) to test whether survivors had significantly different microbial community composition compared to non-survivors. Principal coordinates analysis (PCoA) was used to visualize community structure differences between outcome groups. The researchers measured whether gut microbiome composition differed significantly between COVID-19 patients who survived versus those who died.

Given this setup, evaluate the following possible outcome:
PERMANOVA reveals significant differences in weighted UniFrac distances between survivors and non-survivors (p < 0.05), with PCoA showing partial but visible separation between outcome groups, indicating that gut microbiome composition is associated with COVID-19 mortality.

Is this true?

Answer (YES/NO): NO